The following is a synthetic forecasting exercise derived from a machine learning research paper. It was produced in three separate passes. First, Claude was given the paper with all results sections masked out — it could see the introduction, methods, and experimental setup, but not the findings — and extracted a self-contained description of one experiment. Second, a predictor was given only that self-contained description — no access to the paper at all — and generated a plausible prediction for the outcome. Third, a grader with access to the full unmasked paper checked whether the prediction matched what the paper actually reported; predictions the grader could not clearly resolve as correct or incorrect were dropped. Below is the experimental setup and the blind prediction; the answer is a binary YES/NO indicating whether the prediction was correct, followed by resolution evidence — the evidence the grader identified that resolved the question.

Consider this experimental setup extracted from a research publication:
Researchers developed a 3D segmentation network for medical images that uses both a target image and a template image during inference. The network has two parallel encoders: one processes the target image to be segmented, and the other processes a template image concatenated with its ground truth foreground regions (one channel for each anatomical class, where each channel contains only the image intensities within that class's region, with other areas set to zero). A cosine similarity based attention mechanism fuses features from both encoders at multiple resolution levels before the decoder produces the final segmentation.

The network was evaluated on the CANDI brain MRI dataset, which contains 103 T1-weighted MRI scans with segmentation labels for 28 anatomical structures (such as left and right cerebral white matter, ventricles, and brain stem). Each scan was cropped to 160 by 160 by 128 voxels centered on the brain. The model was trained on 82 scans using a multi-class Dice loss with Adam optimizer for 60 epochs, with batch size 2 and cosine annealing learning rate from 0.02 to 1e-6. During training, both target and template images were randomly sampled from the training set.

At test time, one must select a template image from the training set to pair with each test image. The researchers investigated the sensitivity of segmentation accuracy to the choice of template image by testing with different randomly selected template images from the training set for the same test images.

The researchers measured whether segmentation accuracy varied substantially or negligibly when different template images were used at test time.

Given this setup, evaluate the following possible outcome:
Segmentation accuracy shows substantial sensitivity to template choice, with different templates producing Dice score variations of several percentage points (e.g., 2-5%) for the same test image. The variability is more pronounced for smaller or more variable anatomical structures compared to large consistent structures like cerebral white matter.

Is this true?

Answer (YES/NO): NO